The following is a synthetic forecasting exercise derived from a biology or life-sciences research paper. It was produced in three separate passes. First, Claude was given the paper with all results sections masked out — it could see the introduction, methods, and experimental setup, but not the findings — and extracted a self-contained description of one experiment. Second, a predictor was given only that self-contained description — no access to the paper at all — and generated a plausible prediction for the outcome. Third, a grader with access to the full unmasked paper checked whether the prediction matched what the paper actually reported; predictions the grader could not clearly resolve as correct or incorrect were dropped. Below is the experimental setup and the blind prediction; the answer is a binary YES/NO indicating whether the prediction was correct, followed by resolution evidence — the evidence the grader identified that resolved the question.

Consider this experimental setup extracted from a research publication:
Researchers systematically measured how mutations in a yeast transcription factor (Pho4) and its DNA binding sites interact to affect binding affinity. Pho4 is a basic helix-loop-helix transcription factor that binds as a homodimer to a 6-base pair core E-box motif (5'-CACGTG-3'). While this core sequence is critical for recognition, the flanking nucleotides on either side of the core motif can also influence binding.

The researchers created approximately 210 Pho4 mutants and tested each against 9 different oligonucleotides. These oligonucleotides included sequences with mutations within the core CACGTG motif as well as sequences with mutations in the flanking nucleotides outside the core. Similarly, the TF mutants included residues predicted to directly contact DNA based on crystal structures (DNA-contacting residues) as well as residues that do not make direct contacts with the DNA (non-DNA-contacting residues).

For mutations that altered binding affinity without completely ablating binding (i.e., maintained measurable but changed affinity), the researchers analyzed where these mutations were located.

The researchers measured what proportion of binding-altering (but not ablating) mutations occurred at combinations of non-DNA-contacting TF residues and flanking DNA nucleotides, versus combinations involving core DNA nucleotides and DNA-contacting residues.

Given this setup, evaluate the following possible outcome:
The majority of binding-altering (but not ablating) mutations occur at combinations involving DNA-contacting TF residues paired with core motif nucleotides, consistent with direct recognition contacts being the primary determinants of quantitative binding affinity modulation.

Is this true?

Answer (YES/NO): NO